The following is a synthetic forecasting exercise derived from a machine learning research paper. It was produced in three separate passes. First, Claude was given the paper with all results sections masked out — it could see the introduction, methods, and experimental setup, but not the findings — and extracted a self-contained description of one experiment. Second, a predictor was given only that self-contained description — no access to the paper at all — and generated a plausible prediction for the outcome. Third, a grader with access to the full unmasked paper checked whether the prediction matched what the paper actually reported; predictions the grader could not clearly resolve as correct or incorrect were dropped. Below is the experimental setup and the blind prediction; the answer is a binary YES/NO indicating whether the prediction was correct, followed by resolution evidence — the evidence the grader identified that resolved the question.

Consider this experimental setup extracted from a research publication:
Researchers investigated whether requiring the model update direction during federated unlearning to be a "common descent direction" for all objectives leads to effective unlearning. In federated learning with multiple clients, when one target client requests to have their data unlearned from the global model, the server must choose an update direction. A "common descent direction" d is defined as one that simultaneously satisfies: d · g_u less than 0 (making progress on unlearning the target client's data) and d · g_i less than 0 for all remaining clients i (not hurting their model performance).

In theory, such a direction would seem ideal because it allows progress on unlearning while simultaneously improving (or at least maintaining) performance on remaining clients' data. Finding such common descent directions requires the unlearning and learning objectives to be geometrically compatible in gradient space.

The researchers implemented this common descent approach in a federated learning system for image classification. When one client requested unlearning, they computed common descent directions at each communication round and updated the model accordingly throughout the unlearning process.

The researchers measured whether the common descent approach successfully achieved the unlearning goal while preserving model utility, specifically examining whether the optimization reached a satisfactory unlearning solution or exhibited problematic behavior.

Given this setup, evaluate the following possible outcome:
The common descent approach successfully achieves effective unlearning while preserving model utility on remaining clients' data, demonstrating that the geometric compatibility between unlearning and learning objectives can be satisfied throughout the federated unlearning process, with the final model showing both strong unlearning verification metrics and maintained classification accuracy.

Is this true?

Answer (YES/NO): NO